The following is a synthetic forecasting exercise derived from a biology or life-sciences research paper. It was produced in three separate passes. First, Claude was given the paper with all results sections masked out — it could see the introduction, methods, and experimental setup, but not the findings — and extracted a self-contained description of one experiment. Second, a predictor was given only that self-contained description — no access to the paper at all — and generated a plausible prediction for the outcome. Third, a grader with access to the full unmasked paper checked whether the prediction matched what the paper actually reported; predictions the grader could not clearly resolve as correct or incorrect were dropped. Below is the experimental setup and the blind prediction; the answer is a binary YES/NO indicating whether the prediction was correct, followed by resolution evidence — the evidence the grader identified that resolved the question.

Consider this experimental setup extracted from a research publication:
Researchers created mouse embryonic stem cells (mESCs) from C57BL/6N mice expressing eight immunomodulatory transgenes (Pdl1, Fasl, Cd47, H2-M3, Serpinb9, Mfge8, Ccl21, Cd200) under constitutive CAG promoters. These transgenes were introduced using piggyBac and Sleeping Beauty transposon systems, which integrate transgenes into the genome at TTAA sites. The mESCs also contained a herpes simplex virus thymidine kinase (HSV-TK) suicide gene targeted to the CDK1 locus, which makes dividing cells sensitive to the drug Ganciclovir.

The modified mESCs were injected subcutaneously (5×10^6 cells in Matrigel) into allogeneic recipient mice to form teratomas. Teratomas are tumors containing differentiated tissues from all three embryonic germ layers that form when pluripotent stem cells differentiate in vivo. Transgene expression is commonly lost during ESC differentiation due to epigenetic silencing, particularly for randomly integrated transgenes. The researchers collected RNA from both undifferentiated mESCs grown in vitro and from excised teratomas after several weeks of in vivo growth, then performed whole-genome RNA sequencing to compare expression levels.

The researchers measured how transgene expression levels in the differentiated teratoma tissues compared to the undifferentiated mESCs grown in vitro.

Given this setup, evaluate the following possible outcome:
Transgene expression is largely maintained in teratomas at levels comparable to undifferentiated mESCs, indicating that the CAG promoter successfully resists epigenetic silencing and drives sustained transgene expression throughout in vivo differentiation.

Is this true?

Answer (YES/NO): YES